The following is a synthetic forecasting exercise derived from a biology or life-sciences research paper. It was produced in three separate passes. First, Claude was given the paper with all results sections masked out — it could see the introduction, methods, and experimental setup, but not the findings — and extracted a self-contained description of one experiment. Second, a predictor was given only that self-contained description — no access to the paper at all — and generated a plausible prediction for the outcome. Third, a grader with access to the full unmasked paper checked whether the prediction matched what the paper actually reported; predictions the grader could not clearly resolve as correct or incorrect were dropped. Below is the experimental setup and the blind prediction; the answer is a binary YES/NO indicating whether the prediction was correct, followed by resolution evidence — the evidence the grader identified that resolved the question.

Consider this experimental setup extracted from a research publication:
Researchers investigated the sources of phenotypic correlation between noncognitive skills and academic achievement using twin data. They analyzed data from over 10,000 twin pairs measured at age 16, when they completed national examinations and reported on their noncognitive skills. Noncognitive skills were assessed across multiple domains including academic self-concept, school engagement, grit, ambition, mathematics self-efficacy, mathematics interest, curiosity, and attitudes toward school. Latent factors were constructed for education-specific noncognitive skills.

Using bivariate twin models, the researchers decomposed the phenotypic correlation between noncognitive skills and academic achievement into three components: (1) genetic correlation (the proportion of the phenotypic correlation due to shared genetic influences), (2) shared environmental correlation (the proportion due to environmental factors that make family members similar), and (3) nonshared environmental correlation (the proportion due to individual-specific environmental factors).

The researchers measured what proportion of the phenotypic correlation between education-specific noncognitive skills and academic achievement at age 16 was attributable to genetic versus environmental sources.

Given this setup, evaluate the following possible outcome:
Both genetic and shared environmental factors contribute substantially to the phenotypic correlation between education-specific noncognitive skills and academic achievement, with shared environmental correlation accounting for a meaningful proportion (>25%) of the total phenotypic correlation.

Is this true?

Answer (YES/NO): NO